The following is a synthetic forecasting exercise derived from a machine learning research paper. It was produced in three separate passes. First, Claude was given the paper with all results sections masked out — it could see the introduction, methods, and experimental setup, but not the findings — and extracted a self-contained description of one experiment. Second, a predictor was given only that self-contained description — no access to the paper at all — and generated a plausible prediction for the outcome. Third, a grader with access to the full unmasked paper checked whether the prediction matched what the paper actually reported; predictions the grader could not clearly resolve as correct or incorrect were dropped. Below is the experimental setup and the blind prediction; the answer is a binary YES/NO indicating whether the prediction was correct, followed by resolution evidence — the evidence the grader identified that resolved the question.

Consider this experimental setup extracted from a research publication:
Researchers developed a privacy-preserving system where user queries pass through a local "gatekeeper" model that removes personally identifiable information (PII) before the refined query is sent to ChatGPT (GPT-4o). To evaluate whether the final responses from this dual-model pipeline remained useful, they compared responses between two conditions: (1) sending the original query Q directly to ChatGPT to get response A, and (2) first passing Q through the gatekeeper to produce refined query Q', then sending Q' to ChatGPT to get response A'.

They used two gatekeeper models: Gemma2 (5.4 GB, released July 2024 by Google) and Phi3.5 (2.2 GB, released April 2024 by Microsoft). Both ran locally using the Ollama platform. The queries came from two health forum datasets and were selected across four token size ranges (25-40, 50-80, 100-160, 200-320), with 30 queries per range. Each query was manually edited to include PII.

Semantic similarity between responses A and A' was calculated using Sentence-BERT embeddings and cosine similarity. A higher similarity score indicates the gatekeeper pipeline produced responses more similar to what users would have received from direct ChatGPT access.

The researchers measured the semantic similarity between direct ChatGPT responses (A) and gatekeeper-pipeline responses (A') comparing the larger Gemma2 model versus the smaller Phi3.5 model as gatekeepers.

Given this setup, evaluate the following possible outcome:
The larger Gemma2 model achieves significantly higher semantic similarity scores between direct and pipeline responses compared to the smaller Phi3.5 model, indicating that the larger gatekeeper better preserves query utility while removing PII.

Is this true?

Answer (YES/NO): NO